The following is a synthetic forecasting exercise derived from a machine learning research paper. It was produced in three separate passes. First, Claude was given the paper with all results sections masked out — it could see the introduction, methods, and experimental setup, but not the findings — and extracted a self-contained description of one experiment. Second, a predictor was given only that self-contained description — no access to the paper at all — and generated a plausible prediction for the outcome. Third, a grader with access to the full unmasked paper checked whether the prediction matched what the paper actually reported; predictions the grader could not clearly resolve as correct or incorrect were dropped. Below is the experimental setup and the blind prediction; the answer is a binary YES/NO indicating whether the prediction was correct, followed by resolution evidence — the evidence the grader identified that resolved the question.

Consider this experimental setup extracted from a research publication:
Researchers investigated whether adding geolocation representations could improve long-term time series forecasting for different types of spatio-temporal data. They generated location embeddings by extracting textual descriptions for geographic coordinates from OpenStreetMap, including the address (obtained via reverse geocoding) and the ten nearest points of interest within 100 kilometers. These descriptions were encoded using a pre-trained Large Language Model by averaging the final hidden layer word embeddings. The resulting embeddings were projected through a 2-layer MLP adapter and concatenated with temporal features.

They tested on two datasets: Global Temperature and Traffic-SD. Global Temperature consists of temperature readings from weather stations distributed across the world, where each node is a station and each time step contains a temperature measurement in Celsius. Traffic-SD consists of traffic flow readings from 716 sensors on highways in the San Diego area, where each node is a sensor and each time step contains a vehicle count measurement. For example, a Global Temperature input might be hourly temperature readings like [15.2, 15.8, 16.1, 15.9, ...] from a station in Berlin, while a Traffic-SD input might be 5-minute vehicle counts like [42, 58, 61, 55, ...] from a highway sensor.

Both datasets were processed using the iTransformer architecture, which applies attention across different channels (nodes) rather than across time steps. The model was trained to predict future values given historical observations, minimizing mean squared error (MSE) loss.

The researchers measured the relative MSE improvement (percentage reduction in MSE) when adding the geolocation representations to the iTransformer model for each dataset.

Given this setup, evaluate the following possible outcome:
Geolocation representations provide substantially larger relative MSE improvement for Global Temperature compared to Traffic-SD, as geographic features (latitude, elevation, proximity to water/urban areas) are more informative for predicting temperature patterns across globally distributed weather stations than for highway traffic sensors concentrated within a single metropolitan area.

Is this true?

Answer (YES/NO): NO